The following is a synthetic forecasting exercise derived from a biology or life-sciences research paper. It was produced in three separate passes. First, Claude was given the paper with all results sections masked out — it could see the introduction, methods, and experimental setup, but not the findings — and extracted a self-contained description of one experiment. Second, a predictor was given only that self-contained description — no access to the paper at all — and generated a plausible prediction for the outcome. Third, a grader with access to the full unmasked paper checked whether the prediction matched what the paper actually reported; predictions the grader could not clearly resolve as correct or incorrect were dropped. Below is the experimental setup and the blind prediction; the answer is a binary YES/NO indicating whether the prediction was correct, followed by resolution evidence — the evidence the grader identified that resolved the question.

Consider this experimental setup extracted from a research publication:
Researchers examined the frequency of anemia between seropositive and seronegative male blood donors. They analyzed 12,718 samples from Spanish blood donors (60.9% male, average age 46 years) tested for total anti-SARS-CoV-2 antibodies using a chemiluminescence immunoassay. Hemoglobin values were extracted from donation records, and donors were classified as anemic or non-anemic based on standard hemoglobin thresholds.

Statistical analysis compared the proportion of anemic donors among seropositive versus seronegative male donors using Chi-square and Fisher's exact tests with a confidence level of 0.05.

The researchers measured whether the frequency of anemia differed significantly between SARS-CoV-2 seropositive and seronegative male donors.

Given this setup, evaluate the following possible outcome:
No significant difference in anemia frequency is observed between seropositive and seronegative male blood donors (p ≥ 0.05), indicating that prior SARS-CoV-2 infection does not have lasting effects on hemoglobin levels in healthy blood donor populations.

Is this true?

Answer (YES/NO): NO